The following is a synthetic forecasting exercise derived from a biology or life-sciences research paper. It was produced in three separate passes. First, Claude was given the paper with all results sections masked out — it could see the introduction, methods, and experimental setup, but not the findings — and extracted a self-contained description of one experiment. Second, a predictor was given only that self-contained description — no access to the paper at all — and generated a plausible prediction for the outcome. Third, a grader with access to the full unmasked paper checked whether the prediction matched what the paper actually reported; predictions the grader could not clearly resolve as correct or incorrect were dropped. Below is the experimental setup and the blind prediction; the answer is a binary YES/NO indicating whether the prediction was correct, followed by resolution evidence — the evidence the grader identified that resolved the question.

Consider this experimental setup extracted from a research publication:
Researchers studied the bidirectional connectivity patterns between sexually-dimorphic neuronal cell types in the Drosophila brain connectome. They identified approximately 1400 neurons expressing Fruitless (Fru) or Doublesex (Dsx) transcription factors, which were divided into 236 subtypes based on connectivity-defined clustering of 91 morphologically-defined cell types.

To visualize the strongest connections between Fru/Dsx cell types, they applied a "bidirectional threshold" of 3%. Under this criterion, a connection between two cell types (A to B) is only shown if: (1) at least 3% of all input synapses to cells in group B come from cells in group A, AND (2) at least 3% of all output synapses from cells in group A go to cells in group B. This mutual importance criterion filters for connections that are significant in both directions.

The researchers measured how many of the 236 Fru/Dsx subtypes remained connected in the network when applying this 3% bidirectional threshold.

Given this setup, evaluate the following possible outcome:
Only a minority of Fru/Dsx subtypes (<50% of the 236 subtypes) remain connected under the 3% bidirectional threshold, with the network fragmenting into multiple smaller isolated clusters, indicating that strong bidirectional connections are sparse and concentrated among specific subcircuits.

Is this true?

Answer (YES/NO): NO